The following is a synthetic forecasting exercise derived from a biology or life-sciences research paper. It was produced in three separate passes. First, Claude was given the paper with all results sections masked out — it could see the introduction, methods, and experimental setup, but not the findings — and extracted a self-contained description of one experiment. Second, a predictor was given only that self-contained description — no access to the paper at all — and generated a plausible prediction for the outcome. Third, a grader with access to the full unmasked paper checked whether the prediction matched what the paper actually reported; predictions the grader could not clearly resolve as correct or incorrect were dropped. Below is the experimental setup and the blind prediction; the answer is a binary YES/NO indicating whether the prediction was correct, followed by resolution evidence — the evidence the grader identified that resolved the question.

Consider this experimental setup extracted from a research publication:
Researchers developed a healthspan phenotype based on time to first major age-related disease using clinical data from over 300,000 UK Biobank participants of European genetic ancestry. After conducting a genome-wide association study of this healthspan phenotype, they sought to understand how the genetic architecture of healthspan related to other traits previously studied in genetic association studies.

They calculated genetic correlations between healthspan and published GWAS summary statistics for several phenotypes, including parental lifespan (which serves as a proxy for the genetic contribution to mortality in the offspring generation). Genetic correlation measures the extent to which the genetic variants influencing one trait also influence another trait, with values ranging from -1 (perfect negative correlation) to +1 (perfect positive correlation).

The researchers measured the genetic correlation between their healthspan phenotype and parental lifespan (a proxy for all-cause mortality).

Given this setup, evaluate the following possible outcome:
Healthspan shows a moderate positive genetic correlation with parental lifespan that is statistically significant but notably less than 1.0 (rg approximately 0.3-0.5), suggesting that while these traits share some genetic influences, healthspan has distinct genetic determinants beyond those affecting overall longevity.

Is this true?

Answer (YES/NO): NO